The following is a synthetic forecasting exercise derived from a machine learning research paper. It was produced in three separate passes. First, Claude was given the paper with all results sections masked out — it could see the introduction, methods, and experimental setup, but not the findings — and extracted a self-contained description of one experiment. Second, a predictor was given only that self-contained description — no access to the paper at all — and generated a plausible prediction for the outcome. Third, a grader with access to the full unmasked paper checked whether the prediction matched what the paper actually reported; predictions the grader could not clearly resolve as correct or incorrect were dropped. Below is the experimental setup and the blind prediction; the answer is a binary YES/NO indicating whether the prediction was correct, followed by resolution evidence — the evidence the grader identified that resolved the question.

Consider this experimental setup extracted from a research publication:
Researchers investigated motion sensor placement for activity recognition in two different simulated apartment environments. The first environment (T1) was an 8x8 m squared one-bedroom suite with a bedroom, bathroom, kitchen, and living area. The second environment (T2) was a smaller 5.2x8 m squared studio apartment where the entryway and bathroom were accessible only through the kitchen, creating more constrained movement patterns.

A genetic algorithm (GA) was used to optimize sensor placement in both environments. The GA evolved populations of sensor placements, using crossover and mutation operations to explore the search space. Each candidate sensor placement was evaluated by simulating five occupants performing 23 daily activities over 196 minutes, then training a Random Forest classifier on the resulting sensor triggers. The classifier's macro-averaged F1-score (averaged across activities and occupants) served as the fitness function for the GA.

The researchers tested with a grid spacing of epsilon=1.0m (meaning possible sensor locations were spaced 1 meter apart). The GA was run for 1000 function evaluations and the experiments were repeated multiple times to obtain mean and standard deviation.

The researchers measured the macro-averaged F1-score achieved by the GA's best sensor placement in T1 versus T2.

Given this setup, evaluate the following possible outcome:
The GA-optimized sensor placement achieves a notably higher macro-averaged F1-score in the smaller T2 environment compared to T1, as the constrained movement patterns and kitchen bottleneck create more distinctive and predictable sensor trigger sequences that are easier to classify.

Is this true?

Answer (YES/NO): NO